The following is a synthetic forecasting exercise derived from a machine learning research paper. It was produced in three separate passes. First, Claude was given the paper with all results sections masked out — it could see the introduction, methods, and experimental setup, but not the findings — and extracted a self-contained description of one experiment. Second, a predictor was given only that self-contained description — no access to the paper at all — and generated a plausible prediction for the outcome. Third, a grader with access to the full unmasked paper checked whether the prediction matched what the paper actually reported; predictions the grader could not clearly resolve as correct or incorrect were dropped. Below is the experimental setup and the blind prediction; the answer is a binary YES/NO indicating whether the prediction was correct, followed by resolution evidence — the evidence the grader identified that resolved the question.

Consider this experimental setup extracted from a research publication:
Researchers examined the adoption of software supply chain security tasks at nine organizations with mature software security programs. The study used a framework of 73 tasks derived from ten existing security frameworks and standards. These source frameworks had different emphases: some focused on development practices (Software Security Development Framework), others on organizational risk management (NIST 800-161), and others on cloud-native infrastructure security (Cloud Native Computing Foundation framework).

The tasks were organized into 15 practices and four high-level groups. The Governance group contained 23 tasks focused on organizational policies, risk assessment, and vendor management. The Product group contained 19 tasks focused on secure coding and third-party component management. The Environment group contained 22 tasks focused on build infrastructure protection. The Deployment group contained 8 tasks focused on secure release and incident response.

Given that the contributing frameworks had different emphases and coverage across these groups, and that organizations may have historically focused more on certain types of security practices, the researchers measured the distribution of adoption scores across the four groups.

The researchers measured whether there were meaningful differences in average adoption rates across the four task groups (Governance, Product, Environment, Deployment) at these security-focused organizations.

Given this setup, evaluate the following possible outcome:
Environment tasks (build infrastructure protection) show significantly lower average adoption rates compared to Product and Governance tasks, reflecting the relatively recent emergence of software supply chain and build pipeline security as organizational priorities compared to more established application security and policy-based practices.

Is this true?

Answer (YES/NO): NO